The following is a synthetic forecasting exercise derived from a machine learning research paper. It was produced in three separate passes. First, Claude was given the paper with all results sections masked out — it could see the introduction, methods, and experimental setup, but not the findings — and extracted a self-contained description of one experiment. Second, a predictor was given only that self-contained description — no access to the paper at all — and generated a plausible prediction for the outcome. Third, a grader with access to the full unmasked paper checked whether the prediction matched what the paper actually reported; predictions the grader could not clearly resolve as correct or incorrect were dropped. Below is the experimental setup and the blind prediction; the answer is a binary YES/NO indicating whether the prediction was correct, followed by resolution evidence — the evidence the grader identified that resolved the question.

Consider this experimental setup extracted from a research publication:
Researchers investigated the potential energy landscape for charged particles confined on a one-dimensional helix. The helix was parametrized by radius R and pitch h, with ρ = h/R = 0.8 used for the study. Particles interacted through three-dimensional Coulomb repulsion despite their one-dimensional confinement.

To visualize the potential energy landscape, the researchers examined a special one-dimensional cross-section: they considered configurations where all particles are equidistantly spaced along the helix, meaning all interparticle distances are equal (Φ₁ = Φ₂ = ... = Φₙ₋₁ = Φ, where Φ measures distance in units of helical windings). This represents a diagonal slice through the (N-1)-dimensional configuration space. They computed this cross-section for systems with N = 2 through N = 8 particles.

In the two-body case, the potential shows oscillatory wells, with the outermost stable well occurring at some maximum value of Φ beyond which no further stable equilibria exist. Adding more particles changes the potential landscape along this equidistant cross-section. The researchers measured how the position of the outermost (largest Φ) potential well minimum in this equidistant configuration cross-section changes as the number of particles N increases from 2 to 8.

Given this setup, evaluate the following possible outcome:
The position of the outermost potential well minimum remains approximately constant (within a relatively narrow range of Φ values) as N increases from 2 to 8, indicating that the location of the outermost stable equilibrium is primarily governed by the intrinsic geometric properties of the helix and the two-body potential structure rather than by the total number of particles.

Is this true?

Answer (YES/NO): NO